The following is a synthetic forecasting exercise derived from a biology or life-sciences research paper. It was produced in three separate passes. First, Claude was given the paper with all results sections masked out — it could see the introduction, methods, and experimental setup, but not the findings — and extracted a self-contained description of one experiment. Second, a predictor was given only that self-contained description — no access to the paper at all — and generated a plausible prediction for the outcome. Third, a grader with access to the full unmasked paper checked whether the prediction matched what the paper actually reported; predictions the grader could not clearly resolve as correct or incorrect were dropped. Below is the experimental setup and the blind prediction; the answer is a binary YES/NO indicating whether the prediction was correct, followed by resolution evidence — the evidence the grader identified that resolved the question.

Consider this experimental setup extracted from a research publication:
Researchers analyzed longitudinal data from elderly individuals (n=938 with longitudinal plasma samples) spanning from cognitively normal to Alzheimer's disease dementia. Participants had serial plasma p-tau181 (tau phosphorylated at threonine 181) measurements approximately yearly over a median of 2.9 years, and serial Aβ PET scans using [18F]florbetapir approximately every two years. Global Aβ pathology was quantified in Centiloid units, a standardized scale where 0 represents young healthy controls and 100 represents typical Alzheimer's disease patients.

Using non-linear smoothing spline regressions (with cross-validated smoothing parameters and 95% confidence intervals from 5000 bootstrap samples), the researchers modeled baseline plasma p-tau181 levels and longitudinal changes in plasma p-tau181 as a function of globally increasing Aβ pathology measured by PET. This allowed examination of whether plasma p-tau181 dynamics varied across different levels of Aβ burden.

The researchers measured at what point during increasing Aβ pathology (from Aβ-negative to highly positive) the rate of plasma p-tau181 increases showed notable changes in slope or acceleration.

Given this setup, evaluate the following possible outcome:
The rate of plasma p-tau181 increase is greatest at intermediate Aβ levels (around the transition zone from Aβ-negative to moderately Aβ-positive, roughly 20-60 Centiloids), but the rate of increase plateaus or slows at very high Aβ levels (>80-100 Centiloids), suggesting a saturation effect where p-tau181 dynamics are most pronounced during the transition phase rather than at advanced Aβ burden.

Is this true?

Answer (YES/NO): NO